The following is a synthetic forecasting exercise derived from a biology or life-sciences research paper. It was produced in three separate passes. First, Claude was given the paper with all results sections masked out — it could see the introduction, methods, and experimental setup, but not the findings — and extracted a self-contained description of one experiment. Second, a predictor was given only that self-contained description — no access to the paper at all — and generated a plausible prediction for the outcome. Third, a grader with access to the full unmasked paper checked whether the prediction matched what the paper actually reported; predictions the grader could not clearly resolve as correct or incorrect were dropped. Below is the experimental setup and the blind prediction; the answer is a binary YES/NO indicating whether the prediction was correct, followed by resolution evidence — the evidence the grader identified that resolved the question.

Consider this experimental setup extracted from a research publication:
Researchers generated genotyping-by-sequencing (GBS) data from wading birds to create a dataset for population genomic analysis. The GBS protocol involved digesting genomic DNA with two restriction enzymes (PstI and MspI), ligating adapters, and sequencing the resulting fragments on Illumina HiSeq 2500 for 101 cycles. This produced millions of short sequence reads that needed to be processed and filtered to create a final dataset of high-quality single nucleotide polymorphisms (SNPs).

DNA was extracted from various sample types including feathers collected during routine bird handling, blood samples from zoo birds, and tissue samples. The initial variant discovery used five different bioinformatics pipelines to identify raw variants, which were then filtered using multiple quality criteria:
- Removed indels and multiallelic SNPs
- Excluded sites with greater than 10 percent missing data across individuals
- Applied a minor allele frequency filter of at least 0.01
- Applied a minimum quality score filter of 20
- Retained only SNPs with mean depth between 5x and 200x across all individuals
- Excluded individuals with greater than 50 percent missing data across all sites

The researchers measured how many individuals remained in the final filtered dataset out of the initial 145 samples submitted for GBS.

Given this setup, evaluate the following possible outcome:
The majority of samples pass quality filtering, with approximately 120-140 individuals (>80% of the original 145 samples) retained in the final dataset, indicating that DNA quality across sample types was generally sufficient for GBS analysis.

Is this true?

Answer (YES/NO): YES